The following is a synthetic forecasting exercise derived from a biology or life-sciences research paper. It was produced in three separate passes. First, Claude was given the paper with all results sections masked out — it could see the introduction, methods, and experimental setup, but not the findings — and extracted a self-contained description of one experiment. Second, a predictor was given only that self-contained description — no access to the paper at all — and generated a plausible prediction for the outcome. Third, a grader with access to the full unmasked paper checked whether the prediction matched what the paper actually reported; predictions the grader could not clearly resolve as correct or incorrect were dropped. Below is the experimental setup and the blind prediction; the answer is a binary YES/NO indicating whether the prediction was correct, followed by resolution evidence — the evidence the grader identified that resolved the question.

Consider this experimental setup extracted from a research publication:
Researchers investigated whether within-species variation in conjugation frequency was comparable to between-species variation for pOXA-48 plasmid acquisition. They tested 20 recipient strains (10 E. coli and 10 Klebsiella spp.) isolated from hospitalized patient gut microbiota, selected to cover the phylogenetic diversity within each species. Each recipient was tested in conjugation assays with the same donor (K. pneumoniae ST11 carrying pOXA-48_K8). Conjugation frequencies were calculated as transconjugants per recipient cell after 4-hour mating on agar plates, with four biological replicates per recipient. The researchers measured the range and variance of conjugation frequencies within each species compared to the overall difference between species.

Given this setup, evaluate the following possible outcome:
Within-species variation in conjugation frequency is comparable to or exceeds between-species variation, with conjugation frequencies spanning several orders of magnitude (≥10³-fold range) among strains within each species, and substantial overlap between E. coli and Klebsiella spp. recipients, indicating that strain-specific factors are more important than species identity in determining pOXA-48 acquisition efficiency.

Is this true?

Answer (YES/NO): NO